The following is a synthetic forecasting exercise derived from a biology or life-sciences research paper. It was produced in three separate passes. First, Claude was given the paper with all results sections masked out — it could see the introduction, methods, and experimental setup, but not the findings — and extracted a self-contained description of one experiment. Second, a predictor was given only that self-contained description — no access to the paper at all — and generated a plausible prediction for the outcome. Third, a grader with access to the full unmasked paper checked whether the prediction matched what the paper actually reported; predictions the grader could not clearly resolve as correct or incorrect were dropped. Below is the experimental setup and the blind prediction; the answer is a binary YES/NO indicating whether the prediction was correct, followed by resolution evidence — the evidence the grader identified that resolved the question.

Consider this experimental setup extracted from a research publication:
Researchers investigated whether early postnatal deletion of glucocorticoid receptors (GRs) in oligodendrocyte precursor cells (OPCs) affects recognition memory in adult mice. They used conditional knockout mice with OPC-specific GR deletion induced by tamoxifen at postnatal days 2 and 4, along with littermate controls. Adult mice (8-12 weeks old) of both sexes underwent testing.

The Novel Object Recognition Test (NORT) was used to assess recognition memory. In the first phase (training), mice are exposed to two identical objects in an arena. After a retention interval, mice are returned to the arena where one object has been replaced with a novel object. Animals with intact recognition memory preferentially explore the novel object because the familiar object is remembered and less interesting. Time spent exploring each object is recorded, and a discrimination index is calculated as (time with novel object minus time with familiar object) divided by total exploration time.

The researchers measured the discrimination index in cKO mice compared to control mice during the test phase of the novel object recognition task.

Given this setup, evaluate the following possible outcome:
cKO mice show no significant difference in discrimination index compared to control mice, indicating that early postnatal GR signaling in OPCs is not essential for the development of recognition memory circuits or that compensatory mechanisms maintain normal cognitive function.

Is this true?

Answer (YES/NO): NO